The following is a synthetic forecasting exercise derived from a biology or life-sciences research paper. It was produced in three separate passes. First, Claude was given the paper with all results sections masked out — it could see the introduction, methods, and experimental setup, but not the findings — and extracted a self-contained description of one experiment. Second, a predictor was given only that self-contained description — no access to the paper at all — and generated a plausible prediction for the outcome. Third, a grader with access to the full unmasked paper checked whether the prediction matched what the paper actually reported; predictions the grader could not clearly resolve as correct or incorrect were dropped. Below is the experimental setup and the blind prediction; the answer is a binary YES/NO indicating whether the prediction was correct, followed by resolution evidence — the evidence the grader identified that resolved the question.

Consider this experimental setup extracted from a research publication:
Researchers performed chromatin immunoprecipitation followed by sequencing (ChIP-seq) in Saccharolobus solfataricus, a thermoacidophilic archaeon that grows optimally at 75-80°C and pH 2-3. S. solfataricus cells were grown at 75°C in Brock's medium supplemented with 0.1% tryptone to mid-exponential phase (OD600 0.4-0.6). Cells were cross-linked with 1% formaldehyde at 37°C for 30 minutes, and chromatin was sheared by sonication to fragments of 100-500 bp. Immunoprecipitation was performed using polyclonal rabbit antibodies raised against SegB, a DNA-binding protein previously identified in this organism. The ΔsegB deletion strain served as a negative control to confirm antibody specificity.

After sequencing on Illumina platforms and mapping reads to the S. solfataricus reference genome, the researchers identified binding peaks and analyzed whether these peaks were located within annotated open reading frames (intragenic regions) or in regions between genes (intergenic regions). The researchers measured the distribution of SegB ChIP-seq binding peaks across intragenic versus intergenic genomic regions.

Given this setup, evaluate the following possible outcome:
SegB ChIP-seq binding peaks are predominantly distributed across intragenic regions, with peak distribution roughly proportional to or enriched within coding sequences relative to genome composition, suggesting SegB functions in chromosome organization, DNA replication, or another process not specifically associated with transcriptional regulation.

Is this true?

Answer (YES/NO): YES